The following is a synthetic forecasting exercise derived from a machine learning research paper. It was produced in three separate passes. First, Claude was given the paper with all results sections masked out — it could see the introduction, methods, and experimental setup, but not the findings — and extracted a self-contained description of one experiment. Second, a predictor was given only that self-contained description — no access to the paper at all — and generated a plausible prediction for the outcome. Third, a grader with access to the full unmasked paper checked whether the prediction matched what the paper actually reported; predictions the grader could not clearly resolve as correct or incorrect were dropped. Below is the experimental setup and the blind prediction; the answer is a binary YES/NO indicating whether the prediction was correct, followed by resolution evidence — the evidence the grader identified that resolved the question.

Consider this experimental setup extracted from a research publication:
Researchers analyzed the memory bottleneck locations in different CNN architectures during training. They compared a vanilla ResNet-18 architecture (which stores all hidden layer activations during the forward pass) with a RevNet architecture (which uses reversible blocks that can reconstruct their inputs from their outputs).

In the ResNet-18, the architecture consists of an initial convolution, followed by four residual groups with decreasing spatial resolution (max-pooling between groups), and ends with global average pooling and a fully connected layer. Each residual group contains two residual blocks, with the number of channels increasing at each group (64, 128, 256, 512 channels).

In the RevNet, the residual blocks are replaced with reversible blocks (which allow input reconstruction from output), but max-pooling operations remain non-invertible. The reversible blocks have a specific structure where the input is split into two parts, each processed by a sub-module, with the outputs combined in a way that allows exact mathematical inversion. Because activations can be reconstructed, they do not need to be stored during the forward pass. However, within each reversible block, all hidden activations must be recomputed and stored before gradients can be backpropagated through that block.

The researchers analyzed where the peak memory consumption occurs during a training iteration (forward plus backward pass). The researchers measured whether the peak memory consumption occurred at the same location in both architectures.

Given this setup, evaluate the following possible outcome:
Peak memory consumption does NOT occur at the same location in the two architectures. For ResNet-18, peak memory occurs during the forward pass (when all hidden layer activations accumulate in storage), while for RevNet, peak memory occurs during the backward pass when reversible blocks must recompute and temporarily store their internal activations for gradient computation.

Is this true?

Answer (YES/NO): NO